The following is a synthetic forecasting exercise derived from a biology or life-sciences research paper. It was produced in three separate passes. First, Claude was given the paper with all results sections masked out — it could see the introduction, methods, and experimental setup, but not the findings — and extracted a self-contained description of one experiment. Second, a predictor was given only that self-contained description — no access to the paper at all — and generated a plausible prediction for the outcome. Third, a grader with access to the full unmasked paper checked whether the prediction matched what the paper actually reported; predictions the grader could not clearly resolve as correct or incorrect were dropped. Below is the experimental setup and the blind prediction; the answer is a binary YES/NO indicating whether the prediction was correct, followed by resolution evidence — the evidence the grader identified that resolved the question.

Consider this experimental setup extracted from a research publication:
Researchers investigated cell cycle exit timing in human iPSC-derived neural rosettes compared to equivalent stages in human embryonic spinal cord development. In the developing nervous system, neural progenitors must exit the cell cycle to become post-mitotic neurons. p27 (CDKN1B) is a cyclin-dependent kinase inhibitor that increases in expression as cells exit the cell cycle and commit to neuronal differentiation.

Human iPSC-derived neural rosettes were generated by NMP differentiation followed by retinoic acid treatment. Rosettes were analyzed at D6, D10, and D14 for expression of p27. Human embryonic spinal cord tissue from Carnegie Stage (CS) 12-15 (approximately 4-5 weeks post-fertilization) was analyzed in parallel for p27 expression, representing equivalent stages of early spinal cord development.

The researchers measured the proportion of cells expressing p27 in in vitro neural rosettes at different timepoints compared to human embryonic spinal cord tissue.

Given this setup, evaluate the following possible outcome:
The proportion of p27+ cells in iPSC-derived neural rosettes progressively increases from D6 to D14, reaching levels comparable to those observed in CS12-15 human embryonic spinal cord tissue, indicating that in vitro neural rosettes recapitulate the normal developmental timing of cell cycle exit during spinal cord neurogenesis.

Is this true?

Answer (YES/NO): NO